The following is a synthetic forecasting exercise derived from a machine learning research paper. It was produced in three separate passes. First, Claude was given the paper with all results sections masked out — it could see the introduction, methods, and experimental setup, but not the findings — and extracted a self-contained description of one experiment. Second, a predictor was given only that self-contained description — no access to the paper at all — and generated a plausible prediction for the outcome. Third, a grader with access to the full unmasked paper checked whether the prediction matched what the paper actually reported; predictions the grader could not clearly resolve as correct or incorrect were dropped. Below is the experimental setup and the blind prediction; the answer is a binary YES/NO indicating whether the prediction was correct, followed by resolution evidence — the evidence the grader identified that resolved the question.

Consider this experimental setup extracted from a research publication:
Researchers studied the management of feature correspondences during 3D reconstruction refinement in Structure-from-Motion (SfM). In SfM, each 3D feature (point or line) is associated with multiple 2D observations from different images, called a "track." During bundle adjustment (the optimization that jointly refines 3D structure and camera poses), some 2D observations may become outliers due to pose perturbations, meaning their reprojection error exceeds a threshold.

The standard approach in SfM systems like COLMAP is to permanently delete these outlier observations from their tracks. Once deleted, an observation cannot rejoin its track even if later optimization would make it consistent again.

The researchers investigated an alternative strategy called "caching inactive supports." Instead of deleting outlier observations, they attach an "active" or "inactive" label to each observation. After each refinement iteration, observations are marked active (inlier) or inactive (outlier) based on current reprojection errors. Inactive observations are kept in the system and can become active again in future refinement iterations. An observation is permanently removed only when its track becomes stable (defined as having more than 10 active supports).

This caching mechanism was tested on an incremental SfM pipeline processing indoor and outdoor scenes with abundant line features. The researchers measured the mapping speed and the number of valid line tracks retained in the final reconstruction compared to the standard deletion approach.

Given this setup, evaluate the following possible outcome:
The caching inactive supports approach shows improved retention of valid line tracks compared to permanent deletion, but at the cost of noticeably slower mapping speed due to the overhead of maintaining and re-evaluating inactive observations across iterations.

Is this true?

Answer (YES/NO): NO